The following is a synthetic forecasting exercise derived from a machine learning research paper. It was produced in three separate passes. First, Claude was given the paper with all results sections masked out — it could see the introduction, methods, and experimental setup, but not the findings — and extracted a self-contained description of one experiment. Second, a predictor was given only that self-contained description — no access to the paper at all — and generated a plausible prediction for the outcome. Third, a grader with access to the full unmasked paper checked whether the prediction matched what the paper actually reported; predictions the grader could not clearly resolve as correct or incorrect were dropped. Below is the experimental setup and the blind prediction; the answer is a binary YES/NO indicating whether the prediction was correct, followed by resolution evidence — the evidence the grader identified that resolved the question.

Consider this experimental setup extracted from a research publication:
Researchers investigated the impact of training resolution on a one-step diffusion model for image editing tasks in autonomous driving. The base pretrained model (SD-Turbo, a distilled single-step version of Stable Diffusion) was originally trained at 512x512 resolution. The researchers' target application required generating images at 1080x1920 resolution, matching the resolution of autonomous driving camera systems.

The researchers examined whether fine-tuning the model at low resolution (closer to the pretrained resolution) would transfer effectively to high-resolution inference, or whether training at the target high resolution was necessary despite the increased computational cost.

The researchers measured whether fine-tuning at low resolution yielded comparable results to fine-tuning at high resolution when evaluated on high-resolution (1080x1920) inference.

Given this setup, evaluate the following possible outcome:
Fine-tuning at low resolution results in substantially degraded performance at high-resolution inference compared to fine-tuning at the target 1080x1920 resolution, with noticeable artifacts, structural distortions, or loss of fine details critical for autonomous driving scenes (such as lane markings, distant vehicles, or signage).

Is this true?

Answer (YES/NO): YES